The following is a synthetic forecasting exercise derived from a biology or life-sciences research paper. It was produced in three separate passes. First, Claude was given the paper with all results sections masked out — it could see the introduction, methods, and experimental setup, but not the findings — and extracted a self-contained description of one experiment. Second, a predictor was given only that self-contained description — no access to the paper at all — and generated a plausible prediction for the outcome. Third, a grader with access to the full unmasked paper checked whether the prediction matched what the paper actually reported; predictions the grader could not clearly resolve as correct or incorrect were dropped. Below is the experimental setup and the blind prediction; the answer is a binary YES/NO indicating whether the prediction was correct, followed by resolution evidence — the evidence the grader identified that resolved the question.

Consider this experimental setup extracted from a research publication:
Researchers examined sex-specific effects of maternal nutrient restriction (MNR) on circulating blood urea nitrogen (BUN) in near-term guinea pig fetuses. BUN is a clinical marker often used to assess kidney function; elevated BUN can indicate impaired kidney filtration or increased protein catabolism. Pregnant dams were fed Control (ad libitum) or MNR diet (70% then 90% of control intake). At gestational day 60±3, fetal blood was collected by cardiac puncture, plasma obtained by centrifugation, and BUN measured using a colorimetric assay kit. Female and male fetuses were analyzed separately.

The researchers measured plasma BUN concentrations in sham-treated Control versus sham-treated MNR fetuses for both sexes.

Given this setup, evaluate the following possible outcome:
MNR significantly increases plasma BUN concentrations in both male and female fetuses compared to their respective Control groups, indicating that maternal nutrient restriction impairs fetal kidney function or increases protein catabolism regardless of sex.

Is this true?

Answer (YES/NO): NO